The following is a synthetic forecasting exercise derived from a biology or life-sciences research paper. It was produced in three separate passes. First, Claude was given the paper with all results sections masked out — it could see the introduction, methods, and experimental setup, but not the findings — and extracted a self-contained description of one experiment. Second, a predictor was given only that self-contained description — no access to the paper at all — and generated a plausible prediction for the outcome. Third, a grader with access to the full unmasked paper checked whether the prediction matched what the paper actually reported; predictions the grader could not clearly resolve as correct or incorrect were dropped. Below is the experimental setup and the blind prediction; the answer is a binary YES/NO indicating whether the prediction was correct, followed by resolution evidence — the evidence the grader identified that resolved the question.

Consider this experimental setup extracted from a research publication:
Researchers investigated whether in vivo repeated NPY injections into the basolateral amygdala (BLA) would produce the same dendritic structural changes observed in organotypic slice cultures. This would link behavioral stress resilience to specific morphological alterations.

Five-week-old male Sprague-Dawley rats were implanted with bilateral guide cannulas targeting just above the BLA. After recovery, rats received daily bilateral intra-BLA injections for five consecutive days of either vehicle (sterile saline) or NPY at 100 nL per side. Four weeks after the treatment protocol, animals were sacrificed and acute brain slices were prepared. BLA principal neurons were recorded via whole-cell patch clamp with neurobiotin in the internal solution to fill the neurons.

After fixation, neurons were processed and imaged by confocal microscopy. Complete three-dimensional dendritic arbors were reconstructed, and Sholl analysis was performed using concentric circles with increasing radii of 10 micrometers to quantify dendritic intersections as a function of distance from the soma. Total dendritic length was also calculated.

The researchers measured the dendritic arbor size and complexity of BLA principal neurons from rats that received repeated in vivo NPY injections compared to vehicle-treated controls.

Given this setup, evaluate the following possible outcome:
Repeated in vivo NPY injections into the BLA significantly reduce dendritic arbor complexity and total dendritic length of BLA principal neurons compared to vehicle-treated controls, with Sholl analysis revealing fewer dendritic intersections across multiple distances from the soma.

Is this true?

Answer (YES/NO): YES